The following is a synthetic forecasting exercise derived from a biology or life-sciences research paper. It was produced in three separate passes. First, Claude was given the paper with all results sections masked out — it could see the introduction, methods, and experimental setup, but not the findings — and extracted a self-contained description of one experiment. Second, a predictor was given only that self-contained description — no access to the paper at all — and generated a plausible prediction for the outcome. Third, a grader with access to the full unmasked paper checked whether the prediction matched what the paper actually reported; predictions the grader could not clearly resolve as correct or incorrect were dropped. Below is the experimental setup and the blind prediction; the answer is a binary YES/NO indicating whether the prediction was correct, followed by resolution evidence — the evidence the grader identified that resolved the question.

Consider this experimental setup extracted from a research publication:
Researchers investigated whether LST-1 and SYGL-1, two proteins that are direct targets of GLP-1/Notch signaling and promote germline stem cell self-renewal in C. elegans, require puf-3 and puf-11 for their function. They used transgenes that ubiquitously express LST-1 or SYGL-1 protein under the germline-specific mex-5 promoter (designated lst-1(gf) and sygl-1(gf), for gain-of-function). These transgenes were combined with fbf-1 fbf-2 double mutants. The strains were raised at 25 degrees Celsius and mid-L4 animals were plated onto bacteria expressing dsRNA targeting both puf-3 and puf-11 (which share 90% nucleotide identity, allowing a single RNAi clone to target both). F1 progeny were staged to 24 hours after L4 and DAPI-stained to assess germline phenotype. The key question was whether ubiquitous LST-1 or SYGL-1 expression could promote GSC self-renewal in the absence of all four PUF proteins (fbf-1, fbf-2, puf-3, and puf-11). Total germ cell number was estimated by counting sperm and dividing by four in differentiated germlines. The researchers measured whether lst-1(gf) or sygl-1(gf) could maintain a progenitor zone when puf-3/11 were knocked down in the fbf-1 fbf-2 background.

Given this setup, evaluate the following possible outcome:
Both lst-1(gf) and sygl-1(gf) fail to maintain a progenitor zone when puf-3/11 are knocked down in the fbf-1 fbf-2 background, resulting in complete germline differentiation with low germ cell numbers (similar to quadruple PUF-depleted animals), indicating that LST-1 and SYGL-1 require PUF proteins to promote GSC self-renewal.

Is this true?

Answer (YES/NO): YES